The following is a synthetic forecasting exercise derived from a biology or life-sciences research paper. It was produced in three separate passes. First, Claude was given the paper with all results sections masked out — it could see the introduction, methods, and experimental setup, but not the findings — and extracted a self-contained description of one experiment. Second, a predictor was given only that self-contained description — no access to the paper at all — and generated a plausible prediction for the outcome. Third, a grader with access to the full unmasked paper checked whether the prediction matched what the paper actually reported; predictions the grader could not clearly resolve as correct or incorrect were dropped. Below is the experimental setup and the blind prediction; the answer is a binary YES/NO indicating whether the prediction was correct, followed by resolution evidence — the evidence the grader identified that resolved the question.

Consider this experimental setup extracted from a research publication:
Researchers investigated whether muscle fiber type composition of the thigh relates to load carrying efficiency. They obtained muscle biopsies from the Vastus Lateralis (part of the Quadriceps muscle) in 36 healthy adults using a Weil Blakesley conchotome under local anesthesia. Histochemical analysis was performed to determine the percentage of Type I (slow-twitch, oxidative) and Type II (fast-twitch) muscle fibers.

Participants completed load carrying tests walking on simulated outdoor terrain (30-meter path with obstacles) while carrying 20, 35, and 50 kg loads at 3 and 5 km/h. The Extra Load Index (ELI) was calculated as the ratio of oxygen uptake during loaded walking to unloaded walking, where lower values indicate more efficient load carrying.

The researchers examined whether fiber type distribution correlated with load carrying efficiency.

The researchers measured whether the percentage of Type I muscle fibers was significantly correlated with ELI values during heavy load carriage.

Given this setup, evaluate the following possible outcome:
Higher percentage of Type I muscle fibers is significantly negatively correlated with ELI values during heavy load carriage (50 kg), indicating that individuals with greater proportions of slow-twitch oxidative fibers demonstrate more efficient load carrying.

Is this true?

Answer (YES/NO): NO